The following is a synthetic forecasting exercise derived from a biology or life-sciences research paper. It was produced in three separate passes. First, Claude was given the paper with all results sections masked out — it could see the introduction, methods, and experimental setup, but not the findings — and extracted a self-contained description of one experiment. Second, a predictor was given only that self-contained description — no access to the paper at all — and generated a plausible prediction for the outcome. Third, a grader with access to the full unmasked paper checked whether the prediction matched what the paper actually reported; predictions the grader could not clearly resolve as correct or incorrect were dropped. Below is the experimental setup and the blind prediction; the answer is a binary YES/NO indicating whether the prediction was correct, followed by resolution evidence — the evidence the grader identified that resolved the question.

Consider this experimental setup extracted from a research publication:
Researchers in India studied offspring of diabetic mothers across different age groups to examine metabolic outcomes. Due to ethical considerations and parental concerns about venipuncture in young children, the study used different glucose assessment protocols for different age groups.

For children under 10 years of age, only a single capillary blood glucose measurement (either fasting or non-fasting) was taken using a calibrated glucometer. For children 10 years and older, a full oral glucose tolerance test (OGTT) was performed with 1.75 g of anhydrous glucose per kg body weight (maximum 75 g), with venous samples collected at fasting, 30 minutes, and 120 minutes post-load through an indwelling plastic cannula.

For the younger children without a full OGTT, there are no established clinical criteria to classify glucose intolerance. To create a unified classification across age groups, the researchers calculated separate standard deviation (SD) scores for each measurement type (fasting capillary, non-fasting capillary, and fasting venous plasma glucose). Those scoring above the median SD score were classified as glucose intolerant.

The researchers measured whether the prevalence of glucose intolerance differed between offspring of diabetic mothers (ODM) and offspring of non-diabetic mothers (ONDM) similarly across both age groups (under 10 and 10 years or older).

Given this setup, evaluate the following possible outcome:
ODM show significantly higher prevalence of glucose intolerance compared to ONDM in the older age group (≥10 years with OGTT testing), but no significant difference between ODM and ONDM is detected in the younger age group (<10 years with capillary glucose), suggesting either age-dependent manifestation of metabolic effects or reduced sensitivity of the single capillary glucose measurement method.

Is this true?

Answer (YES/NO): NO